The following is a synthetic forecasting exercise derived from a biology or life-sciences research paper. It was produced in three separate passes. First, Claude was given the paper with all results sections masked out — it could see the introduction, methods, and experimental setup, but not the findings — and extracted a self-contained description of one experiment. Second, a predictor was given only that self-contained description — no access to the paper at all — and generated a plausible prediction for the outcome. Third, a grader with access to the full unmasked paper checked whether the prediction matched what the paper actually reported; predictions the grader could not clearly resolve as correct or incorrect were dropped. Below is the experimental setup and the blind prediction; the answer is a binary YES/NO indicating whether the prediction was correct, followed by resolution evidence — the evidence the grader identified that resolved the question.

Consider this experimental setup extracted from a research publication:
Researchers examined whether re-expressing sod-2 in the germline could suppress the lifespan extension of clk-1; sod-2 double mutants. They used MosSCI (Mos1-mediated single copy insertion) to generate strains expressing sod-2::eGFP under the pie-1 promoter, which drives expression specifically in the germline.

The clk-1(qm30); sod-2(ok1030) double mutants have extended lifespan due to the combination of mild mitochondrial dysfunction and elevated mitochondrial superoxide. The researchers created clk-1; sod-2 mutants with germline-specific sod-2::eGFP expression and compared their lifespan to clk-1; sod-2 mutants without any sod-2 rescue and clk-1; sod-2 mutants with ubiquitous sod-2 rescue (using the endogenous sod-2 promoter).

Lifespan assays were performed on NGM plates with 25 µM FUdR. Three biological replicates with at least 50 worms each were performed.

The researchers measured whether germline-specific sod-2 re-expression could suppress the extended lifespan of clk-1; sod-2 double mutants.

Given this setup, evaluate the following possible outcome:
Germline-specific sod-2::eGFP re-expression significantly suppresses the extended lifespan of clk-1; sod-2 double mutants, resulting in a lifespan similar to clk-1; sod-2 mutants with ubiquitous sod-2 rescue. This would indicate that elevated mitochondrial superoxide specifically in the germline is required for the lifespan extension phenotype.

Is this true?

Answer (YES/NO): NO